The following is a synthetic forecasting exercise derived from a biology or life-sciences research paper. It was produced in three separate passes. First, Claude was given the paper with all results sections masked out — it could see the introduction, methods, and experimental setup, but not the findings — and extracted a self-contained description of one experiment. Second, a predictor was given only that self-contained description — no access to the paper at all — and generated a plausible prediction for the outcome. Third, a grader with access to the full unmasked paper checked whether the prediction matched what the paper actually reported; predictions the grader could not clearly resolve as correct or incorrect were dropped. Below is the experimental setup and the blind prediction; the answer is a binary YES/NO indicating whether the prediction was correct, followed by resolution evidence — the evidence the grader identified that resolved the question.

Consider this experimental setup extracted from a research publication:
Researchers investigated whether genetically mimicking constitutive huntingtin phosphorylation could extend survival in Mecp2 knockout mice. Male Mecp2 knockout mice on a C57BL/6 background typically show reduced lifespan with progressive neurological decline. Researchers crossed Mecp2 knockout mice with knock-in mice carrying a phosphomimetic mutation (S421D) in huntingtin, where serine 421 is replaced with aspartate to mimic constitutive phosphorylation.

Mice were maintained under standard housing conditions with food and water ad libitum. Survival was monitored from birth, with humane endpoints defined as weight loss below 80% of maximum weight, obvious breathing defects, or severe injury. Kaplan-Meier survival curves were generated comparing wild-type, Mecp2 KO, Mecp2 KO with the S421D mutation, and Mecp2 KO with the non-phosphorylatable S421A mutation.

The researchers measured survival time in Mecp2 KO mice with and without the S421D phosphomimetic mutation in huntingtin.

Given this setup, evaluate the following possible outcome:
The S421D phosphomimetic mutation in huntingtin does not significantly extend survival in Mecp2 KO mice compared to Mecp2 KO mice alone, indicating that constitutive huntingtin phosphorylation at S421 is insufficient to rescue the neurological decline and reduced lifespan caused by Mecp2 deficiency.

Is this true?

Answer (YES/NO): NO